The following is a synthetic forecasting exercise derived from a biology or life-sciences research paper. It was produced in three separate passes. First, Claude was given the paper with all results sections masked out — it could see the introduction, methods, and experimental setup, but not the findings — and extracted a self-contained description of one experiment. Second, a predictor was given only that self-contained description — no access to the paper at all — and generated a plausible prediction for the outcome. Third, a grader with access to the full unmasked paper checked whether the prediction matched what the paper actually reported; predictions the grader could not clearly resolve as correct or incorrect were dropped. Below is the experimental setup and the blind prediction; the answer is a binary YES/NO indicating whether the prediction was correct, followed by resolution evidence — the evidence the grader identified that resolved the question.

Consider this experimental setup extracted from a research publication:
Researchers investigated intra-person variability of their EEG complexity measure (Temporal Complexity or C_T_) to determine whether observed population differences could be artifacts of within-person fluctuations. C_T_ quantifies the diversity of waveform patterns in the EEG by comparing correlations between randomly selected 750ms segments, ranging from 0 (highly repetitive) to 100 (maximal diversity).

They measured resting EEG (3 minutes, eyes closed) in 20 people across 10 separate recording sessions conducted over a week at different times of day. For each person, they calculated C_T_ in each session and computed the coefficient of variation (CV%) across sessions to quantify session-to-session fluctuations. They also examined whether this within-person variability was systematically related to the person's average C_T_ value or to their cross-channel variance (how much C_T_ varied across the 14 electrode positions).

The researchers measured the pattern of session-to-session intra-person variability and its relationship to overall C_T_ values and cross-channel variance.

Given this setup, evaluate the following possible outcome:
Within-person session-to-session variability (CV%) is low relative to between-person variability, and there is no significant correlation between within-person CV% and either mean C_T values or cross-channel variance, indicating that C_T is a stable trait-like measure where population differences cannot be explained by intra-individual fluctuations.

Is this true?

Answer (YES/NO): YES